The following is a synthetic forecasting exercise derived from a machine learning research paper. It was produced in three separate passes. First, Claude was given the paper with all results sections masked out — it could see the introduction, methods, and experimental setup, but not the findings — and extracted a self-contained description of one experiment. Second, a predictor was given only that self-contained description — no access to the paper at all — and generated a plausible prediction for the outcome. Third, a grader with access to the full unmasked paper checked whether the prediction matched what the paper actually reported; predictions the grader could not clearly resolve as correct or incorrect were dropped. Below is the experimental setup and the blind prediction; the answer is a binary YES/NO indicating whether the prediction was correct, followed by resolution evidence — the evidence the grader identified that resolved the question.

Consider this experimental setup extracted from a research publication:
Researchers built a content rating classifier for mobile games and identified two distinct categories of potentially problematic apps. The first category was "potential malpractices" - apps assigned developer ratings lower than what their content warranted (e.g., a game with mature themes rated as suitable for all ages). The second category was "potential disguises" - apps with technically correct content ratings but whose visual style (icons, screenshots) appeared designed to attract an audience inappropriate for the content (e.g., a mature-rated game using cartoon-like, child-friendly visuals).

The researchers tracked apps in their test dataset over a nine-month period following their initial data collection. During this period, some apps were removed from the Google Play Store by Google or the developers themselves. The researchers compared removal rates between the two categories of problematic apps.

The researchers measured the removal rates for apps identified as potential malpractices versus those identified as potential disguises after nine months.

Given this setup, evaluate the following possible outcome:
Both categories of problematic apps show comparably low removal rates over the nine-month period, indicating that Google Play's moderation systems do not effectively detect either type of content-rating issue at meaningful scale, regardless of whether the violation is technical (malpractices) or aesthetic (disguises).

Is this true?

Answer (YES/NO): NO